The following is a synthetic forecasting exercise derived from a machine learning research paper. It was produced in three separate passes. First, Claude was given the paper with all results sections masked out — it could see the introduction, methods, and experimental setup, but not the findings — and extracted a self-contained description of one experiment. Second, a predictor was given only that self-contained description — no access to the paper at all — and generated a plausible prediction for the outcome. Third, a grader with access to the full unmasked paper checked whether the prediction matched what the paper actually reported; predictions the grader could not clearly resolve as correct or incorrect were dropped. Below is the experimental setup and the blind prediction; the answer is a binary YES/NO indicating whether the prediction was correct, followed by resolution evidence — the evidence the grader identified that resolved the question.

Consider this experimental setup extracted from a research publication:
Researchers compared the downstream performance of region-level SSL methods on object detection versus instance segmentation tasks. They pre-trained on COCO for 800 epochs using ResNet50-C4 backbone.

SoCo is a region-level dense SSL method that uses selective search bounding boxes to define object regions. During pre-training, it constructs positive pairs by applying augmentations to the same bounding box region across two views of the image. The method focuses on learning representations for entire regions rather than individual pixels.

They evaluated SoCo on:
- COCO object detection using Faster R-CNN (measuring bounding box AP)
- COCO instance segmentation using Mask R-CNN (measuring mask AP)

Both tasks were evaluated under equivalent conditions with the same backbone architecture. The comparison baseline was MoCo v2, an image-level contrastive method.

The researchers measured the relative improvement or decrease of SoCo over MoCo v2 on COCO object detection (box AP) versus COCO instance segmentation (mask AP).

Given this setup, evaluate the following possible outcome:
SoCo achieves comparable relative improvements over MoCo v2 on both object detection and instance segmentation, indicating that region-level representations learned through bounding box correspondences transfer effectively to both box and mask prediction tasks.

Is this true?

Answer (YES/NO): NO